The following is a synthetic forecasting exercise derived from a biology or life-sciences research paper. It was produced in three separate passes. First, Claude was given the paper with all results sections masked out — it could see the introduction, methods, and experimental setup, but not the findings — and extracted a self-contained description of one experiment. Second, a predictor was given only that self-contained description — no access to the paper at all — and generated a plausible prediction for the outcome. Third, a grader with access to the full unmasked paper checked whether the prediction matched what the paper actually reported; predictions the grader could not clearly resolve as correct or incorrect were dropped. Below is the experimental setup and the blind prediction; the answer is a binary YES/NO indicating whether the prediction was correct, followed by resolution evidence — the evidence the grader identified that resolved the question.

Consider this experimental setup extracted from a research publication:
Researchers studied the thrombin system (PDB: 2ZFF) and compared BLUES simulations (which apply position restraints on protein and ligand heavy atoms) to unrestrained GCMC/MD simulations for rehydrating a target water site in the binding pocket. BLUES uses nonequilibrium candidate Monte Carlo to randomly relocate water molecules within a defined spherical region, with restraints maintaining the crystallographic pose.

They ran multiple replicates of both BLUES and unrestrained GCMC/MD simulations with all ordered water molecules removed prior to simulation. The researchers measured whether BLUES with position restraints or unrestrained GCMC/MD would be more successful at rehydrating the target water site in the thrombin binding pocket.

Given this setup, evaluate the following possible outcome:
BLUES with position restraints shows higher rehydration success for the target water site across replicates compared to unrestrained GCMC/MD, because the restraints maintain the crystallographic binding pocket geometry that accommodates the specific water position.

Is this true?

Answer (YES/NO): NO